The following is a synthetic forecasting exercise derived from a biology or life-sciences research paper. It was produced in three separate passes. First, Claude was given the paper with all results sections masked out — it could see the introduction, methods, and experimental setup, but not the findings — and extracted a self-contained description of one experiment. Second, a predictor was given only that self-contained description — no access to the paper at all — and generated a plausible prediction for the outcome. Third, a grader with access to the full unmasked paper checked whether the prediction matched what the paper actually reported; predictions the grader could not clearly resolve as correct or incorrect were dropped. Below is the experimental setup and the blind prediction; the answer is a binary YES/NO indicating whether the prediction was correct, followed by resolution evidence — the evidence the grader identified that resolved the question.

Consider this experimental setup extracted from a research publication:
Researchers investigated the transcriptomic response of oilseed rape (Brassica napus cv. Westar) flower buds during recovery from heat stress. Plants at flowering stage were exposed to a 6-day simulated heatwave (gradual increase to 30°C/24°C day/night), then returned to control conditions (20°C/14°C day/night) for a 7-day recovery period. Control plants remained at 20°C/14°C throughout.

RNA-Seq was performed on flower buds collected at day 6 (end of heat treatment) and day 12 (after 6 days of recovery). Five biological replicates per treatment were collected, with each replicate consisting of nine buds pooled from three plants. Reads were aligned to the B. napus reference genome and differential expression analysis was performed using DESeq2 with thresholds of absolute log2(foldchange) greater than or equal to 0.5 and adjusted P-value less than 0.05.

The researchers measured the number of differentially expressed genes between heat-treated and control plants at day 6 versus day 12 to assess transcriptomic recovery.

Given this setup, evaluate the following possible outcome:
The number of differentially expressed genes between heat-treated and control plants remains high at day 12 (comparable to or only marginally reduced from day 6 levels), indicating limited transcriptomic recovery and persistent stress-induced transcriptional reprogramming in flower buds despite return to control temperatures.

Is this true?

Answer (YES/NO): NO